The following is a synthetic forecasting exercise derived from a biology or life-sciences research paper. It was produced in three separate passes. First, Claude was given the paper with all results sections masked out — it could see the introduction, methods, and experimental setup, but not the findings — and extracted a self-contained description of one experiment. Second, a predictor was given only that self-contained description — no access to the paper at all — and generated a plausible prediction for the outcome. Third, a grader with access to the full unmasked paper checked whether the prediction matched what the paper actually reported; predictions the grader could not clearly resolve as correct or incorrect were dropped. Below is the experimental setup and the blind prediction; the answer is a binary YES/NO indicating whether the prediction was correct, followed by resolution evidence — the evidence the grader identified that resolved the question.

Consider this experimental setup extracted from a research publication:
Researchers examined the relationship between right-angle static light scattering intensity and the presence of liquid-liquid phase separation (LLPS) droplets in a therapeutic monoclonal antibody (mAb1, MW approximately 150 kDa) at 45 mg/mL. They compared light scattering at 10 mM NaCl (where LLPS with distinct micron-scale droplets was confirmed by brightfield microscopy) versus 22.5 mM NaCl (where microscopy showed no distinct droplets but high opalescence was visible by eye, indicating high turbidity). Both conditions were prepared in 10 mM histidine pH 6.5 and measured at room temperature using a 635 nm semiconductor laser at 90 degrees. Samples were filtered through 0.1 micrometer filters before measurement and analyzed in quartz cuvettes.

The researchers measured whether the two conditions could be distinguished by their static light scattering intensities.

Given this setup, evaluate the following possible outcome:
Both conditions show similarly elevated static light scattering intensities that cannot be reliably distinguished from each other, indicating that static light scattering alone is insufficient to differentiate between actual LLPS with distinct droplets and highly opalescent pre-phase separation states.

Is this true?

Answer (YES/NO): YES